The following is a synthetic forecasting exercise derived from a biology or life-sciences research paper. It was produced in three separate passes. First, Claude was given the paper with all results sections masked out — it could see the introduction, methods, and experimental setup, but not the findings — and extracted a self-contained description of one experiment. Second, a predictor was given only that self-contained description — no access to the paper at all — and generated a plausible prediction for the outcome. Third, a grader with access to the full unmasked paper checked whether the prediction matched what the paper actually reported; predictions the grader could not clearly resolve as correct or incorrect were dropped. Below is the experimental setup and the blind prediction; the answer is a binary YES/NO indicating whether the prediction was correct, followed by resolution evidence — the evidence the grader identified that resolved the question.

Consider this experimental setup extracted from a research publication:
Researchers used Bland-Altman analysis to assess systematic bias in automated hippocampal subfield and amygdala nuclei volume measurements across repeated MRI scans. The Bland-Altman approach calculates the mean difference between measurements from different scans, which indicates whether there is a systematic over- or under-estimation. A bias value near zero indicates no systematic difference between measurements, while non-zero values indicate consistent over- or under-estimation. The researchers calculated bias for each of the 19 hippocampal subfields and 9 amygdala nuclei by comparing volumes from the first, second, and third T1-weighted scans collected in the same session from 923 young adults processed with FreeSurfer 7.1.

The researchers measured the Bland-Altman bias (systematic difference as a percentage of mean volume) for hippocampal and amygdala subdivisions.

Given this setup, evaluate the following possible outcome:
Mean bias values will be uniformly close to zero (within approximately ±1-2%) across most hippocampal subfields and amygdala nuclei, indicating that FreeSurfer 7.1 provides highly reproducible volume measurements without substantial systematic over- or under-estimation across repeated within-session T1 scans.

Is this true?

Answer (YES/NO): YES